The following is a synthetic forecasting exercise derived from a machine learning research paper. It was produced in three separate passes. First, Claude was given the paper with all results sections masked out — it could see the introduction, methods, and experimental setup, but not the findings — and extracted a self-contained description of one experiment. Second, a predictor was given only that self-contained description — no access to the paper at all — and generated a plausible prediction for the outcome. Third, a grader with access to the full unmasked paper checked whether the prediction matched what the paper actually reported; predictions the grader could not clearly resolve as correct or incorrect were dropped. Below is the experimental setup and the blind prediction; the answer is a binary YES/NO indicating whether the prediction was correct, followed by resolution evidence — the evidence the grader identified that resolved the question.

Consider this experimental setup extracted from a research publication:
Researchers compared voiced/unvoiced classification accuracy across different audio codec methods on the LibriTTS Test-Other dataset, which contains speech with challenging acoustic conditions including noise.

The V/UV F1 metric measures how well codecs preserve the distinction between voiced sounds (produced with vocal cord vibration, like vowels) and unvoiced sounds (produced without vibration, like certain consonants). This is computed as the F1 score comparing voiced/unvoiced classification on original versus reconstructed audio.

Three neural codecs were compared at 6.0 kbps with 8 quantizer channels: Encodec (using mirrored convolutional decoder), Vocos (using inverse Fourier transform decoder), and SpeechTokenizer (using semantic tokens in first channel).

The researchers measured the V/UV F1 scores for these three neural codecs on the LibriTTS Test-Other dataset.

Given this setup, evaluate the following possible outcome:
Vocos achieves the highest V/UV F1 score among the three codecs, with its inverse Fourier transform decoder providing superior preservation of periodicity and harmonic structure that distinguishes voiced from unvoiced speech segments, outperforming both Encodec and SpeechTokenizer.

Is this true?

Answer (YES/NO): NO